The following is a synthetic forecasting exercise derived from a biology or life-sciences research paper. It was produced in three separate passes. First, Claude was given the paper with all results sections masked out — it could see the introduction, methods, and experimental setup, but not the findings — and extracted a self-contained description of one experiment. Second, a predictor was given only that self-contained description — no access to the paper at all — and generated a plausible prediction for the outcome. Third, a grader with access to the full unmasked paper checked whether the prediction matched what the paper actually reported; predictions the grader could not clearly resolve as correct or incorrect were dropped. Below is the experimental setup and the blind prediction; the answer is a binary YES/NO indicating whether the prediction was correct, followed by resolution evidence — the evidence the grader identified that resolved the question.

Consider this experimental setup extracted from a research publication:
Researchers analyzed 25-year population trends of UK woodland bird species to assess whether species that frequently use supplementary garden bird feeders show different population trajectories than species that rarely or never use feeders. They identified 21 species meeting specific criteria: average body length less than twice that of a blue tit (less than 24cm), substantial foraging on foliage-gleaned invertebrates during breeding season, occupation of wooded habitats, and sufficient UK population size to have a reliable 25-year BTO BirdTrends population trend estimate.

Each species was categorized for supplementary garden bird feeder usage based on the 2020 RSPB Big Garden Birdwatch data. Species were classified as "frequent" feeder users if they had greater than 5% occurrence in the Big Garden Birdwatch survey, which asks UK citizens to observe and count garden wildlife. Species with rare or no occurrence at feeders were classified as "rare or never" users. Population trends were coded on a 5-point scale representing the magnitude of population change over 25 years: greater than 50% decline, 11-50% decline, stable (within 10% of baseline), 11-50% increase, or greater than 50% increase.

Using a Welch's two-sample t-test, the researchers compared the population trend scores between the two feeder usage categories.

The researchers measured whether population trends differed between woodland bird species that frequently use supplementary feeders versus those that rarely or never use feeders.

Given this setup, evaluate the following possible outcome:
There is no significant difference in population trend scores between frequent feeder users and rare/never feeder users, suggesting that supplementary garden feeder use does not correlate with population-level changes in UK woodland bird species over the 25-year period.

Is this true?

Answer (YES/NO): NO